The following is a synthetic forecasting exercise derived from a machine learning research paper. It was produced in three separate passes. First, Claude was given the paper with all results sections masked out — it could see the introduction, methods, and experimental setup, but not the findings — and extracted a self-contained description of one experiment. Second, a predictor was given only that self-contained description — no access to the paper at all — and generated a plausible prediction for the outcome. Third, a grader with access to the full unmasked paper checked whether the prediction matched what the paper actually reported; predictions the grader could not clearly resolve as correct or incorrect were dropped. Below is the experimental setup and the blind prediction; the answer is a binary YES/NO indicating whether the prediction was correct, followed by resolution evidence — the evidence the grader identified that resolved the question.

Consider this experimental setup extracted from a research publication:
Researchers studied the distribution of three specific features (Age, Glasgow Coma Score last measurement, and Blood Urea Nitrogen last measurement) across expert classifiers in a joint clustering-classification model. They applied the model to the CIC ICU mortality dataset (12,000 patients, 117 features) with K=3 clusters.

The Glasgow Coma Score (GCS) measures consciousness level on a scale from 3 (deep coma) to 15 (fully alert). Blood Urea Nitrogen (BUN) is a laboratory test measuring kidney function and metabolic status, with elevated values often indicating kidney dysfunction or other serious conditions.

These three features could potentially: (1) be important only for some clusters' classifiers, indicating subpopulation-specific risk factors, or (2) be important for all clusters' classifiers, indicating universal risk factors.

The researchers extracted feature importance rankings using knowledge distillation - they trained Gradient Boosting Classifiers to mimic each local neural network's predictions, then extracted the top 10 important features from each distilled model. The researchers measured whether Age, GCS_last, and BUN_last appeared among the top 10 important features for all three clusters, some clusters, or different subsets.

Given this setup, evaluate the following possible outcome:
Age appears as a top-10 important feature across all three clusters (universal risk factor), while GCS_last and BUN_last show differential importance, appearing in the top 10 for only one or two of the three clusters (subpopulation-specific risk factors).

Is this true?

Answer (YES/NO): NO